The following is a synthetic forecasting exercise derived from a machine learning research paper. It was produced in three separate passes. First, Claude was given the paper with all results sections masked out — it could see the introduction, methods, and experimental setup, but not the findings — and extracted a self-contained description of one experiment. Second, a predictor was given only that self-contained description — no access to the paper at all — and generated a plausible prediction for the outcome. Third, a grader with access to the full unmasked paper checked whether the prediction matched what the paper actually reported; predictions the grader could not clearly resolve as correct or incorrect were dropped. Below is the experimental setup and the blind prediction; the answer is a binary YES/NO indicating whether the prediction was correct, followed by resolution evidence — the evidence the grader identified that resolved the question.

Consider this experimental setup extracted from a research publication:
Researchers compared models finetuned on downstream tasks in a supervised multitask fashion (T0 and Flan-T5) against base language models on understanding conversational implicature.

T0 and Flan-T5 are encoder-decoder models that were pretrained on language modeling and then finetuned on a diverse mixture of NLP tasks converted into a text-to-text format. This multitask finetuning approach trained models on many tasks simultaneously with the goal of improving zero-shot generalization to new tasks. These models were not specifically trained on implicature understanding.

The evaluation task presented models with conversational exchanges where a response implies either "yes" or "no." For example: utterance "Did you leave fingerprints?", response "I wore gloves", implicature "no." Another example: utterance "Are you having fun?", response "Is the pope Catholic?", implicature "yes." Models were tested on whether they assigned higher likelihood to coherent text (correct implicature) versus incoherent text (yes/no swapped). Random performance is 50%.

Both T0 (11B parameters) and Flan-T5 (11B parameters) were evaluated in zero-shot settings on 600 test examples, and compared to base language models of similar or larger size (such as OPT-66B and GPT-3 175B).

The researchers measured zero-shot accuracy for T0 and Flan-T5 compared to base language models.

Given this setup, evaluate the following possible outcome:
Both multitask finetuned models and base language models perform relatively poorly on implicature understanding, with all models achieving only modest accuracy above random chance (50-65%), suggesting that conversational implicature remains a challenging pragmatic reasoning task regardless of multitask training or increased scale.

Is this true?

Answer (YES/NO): YES